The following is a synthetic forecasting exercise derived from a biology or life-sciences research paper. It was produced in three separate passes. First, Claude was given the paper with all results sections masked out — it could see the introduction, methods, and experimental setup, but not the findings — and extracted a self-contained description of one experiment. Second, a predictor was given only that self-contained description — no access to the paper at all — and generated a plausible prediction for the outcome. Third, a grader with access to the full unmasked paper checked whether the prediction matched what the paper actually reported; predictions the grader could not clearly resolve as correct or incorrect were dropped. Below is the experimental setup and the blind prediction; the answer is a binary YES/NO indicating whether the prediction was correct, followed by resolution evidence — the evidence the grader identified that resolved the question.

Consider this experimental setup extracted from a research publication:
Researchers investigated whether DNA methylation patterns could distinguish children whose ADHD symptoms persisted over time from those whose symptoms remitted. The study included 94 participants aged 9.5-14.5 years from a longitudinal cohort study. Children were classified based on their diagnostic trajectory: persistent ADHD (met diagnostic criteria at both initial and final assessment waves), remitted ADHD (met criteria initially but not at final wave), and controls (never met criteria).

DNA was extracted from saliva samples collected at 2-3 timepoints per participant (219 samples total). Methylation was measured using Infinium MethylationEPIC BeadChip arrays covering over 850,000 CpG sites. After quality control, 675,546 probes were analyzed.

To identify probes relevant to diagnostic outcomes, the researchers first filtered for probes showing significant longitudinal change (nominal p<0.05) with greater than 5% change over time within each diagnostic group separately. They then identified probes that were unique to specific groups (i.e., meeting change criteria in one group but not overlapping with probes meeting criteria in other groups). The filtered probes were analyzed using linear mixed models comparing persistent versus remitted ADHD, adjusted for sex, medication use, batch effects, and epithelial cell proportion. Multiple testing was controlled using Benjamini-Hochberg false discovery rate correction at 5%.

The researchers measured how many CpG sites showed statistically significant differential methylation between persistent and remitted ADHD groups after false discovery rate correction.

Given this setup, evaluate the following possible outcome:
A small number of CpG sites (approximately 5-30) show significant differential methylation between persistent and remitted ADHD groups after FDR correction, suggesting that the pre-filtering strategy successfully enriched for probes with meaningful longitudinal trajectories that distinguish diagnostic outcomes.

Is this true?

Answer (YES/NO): NO